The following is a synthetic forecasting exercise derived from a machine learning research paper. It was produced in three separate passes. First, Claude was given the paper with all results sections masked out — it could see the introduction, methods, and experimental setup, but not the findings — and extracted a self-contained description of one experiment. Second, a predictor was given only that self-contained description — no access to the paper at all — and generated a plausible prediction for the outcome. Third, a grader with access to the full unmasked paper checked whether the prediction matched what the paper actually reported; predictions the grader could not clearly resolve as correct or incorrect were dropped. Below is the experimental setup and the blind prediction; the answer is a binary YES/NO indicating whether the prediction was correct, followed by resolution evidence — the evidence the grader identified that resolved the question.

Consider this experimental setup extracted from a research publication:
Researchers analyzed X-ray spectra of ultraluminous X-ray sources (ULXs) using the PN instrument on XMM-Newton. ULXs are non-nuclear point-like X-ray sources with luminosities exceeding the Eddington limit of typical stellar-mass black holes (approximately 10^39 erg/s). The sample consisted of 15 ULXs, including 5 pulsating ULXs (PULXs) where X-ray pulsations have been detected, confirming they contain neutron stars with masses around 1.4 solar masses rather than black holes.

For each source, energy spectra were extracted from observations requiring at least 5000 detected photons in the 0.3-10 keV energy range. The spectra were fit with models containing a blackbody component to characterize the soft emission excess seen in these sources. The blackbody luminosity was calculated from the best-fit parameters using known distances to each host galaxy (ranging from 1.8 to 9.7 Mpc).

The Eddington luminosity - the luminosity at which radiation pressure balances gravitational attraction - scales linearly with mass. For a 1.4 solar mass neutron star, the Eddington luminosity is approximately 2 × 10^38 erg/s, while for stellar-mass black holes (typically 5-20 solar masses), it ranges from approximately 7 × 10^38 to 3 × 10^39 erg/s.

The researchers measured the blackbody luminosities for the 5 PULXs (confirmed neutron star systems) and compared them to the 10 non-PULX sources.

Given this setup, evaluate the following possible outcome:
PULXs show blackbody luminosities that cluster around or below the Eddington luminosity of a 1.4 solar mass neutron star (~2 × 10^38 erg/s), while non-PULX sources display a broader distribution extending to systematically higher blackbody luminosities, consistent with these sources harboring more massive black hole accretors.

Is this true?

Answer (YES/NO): NO